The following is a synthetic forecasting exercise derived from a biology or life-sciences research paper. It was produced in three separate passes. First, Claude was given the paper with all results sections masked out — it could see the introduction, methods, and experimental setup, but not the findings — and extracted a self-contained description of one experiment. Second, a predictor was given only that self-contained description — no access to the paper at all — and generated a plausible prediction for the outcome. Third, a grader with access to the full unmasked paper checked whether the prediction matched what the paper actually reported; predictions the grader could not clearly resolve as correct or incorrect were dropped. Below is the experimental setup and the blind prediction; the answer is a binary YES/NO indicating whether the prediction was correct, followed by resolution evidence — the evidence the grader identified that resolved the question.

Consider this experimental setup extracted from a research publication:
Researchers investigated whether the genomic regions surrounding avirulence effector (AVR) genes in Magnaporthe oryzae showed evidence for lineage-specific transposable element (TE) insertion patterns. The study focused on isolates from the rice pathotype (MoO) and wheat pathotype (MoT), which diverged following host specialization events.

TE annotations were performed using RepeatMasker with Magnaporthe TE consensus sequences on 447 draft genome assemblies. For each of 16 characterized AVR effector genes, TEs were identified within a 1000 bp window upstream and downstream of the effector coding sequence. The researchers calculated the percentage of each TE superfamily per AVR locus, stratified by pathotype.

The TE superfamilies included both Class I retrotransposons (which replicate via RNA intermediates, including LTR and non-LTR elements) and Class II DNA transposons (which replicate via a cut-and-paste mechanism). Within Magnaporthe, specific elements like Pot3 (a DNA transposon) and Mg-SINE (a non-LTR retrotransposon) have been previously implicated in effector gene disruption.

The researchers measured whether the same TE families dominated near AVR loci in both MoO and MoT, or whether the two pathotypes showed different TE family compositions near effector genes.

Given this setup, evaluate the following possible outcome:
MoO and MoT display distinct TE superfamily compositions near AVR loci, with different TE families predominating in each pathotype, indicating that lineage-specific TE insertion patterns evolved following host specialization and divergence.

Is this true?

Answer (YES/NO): NO